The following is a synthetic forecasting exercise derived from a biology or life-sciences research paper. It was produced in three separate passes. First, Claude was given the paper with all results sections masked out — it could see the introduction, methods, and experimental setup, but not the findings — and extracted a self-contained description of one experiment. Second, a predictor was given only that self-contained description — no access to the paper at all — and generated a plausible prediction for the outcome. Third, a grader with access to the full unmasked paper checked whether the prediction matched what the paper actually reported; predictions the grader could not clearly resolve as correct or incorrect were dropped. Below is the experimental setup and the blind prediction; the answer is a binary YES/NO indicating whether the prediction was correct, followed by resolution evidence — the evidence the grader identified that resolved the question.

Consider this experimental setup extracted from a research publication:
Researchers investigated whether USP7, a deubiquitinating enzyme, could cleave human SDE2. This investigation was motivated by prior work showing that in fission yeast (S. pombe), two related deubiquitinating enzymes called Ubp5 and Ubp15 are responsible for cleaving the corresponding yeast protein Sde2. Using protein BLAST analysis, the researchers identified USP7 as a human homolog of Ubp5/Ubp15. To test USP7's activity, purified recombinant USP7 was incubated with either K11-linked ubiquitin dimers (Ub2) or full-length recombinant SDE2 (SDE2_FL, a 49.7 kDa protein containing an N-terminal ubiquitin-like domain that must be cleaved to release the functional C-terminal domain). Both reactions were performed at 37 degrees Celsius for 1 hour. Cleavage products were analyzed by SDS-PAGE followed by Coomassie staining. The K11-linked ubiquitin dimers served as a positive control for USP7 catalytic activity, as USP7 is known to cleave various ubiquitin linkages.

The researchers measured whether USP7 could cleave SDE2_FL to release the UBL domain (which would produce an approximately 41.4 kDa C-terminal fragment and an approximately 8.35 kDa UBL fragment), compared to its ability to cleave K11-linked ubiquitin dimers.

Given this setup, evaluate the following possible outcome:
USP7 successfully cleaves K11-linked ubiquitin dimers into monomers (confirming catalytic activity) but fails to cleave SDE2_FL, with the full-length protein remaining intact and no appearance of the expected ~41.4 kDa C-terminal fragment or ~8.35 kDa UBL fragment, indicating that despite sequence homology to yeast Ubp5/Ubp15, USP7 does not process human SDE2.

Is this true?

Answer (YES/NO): YES